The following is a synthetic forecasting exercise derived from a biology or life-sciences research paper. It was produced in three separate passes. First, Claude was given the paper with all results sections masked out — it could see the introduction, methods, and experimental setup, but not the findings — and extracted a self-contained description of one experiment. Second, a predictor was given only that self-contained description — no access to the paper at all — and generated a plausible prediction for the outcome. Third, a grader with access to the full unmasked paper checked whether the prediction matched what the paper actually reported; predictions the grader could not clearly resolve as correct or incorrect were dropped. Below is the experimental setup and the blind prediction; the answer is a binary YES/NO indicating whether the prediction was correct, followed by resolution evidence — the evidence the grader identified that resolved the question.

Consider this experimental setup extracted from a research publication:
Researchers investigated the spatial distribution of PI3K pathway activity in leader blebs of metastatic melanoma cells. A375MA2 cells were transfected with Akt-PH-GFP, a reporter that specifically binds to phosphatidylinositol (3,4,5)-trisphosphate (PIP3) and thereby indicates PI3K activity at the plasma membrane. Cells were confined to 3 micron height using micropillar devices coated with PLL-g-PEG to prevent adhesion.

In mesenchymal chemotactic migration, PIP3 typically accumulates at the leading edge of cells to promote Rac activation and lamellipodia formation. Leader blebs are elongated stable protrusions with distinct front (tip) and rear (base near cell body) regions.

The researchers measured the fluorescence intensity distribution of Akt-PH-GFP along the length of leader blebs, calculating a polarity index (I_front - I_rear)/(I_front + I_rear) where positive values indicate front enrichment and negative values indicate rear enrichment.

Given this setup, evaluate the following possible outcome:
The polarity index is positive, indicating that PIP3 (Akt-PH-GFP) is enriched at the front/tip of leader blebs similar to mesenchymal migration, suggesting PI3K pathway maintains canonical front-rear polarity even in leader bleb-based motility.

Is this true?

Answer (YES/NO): NO